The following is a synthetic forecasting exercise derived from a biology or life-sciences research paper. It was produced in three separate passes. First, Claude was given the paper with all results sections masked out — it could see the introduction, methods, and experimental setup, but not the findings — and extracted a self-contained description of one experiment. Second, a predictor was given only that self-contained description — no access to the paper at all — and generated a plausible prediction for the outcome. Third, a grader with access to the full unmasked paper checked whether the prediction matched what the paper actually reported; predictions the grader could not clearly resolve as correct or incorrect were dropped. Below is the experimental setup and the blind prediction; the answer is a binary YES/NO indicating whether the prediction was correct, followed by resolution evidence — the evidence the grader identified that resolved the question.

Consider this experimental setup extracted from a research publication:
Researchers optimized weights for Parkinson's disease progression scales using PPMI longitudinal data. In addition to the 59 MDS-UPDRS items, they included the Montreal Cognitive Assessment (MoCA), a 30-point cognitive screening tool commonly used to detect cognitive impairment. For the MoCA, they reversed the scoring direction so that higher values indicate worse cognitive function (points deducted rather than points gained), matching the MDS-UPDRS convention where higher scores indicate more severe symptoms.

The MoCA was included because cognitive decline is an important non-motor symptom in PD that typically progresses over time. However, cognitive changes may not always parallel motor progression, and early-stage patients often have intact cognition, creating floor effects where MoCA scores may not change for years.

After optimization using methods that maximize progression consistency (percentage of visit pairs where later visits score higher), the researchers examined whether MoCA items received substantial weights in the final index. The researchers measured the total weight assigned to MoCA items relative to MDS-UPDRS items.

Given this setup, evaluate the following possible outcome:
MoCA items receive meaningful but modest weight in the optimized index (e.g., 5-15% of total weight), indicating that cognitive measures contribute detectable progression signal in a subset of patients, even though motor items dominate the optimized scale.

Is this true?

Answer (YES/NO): NO